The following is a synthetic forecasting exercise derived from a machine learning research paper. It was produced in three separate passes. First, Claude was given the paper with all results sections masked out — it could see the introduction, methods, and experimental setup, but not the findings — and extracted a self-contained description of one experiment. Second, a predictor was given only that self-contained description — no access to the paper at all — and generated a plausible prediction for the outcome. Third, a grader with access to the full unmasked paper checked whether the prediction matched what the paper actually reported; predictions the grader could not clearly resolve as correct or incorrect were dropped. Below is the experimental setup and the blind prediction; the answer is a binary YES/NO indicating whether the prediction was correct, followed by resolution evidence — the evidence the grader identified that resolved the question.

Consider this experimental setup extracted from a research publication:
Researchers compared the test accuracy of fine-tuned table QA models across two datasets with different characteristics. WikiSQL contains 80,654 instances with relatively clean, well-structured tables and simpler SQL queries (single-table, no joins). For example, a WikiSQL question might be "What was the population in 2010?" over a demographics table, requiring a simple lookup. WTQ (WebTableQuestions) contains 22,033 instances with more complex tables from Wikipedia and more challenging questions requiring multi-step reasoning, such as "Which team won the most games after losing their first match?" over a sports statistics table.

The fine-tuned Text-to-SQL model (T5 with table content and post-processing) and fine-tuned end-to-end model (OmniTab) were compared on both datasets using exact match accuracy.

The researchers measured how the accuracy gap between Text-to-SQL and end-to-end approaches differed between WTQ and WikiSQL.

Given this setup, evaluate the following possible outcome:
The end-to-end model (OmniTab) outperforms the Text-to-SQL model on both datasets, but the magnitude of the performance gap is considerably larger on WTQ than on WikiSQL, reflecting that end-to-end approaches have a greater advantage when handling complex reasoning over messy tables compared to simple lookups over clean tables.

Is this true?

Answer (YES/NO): NO